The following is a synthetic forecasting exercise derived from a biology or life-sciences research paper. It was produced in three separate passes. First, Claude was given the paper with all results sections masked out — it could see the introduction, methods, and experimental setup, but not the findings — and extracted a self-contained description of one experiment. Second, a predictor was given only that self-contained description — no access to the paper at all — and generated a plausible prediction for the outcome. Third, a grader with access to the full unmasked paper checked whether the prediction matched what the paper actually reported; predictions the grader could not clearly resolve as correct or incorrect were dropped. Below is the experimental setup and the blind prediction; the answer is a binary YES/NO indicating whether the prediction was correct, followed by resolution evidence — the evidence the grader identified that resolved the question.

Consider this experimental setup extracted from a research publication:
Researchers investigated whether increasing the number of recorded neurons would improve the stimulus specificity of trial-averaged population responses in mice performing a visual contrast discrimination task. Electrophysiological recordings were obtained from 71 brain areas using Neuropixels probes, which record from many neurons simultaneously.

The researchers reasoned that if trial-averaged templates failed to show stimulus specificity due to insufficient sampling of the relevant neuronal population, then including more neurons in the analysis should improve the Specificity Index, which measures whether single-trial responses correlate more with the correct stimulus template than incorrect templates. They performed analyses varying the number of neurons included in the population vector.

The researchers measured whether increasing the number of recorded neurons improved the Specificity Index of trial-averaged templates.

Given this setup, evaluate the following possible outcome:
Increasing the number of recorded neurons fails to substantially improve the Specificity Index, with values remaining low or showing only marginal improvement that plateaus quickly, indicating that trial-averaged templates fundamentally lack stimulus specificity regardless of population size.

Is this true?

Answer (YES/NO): YES